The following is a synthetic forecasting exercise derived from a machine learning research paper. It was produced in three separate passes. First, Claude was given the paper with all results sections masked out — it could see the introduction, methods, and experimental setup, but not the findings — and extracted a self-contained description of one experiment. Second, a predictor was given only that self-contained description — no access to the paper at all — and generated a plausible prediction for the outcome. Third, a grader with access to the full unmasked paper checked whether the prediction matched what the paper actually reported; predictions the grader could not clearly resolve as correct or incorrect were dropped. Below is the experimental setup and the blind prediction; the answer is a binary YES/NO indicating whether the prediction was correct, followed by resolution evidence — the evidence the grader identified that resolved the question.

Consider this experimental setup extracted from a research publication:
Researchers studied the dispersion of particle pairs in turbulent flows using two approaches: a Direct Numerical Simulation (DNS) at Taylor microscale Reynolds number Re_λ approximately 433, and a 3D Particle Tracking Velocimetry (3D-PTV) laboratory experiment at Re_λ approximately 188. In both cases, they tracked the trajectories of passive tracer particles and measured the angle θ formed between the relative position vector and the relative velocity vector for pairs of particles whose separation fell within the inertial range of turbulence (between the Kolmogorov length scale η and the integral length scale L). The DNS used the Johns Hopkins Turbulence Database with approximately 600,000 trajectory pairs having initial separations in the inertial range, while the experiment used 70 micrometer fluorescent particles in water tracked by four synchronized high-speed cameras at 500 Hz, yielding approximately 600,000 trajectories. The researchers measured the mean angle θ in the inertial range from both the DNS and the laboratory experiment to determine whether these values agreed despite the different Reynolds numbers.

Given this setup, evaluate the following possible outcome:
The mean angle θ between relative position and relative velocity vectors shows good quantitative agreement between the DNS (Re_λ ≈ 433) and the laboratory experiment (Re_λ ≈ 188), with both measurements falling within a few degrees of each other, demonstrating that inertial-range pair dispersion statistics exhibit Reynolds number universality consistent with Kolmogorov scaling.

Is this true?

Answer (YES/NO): YES